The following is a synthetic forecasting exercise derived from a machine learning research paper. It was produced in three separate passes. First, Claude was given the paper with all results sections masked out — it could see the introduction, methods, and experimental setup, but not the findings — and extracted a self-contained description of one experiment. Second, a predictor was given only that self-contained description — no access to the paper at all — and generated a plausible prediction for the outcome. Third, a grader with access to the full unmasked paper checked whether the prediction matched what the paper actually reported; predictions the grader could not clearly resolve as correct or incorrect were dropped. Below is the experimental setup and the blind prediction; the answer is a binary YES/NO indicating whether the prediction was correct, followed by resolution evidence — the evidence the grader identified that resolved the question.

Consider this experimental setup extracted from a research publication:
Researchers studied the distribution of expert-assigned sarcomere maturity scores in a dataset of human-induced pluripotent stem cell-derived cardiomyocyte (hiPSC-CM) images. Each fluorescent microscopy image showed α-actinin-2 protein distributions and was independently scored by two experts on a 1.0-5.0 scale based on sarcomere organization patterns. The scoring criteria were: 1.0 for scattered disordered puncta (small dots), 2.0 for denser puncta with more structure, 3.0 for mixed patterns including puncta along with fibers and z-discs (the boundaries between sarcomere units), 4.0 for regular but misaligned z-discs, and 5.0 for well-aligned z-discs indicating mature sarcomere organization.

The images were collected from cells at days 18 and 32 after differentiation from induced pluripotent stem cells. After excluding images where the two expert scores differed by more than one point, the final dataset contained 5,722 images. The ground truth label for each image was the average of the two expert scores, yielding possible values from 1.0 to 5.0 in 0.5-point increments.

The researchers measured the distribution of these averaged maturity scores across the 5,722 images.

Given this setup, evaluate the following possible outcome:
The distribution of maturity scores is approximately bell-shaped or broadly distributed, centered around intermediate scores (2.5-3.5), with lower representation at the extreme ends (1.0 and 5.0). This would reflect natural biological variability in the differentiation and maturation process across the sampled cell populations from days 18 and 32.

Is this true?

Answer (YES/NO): YES